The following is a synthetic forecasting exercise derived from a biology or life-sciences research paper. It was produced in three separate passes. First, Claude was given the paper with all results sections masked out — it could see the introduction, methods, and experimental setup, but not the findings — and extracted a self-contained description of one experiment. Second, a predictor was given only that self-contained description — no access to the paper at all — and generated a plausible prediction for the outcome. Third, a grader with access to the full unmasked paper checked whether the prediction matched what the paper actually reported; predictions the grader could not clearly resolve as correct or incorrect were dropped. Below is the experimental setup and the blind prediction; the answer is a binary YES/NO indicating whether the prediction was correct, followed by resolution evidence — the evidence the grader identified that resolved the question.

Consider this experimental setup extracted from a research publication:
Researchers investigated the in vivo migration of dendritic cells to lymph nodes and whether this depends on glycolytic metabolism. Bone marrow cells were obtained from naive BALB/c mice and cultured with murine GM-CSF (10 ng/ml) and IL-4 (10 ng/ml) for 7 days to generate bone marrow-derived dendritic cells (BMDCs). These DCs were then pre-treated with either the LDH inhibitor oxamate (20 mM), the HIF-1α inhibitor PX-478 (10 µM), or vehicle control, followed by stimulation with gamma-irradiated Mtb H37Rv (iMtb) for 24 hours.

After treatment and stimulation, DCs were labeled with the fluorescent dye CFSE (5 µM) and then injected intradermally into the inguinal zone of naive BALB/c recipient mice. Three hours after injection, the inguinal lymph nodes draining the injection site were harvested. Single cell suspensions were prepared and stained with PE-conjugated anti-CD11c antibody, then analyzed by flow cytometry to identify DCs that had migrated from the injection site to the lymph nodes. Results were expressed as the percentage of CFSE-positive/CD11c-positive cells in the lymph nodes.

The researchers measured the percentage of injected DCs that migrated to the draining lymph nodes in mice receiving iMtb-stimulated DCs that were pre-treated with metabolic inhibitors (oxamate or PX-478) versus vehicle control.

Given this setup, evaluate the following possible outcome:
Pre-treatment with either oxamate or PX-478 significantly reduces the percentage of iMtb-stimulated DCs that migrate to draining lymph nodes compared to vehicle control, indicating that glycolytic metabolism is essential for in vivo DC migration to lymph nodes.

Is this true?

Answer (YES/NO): YES